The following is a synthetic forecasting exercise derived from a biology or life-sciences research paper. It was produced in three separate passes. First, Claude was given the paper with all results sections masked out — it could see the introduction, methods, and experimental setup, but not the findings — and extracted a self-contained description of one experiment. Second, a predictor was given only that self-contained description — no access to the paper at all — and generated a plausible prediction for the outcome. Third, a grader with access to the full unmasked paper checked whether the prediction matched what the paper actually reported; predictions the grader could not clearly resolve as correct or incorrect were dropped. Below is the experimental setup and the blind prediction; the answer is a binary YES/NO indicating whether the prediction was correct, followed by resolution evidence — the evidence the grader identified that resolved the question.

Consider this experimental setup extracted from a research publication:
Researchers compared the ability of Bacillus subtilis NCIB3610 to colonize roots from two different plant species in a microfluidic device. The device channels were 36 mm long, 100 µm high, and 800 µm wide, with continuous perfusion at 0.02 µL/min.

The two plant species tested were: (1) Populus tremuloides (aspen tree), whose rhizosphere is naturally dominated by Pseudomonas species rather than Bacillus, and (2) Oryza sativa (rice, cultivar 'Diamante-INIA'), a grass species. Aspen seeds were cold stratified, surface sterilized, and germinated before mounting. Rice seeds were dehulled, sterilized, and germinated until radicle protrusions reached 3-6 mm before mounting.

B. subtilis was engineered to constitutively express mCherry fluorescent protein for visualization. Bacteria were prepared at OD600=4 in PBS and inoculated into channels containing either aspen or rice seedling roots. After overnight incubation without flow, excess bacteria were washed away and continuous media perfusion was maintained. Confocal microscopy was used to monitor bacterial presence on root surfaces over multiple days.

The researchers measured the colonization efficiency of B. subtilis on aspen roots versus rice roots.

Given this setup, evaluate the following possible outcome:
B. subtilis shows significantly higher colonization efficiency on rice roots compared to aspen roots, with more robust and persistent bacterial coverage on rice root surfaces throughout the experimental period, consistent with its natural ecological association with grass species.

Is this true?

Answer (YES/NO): YES